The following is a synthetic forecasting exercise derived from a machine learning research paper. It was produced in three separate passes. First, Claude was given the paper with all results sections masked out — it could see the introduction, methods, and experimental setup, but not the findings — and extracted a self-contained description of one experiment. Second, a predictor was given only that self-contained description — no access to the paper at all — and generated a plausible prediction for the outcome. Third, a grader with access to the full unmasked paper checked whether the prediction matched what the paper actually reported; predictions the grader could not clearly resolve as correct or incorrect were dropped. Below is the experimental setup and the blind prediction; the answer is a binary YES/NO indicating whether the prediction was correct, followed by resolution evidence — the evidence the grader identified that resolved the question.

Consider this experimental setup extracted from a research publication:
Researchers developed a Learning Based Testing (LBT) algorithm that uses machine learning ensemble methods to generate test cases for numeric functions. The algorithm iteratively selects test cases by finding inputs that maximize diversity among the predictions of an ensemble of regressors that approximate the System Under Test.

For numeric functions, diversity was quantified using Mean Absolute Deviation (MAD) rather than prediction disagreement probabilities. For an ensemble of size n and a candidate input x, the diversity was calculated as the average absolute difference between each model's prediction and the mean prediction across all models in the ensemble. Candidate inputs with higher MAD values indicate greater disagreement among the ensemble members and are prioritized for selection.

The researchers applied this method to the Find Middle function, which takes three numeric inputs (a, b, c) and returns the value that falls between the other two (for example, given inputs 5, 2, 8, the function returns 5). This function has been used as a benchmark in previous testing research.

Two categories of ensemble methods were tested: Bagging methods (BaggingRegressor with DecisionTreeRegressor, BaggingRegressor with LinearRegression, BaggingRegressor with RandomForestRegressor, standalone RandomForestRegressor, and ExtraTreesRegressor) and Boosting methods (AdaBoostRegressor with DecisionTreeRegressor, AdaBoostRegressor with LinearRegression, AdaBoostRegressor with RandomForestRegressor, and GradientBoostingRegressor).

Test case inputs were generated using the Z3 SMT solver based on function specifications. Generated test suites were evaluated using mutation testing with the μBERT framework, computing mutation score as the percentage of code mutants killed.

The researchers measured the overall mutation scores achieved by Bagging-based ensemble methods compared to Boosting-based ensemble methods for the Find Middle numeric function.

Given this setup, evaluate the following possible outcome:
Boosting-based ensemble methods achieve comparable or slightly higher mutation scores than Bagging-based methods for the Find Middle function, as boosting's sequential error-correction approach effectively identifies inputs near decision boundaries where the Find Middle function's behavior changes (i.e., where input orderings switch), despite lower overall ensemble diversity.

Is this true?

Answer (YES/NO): YES